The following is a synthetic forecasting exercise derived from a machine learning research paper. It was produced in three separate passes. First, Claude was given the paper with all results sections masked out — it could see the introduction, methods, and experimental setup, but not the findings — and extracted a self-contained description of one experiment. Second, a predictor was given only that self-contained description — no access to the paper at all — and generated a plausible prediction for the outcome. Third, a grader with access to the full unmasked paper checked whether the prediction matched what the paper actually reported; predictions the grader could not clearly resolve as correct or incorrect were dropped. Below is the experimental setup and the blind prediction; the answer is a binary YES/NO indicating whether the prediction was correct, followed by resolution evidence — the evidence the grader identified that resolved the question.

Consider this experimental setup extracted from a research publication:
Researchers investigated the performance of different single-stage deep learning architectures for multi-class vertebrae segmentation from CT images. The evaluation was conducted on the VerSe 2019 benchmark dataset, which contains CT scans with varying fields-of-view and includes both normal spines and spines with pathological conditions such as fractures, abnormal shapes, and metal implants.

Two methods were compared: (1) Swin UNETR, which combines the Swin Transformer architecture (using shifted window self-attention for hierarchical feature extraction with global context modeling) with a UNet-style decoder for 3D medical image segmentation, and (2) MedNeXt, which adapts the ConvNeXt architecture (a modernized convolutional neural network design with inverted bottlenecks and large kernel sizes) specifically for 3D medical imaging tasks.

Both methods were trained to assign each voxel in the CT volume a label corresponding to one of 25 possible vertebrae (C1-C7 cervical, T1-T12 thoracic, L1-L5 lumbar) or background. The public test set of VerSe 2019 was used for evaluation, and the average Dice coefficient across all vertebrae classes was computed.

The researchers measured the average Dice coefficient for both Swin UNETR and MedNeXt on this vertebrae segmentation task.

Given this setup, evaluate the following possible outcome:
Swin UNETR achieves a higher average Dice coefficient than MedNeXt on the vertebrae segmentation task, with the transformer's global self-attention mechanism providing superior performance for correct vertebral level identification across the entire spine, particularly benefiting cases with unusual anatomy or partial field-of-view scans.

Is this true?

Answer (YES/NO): NO